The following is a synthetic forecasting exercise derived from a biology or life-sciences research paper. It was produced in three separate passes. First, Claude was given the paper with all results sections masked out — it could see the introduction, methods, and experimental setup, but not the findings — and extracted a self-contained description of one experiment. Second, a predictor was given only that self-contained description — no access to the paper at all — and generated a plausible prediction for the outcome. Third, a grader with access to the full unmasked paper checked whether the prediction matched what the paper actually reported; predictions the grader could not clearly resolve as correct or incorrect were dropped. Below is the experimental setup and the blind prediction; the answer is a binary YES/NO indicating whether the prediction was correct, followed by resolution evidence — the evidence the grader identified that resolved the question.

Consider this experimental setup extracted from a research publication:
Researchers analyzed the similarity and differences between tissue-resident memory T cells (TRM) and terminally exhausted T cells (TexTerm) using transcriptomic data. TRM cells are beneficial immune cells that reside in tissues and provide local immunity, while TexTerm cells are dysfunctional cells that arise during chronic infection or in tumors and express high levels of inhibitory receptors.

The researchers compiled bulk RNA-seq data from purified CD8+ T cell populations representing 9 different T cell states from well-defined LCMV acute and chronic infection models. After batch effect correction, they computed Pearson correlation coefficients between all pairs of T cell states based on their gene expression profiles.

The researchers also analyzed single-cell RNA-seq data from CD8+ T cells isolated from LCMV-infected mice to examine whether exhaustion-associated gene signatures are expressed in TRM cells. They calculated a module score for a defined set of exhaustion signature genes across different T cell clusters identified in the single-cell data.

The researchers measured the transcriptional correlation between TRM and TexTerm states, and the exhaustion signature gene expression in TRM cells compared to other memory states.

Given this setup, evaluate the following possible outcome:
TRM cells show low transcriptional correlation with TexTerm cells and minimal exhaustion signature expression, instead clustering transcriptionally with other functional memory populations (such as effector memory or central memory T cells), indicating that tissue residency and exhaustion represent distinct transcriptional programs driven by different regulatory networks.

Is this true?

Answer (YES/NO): NO